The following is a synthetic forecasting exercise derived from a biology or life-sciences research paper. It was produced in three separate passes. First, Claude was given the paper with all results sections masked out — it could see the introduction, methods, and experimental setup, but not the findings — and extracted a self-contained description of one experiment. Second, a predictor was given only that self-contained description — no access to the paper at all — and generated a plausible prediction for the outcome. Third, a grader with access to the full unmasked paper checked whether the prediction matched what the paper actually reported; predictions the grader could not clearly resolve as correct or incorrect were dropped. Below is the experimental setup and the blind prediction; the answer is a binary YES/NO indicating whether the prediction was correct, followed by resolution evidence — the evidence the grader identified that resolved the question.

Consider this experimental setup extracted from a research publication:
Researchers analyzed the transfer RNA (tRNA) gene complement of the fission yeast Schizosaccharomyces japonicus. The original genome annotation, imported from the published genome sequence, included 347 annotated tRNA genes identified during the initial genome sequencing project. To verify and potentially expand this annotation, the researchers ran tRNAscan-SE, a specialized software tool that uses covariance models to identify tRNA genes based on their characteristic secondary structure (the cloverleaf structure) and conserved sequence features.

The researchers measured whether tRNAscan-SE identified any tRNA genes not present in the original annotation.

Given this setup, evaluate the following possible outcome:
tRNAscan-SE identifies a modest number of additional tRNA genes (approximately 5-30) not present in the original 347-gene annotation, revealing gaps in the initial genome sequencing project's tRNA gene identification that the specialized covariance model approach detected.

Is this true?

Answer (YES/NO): NO